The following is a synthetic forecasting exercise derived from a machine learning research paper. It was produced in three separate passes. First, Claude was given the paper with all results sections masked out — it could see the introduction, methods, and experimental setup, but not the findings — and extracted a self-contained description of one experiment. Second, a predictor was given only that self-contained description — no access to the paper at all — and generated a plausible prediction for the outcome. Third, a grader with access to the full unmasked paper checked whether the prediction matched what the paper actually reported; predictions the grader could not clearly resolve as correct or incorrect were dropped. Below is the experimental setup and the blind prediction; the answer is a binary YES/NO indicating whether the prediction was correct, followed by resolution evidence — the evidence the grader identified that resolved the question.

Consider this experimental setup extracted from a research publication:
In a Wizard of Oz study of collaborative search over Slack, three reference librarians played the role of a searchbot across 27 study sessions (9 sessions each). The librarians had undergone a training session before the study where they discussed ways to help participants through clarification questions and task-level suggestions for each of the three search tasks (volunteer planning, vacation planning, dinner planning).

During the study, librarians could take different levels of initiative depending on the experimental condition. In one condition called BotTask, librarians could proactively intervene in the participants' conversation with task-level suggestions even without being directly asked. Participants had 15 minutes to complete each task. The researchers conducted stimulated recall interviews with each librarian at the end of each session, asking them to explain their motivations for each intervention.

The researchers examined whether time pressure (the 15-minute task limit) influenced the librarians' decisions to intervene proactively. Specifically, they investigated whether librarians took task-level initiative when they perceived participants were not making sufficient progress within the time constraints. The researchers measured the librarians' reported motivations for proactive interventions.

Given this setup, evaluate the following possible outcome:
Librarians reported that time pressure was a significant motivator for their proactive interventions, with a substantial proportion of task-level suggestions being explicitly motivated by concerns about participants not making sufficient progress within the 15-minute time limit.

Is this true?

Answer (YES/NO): NO